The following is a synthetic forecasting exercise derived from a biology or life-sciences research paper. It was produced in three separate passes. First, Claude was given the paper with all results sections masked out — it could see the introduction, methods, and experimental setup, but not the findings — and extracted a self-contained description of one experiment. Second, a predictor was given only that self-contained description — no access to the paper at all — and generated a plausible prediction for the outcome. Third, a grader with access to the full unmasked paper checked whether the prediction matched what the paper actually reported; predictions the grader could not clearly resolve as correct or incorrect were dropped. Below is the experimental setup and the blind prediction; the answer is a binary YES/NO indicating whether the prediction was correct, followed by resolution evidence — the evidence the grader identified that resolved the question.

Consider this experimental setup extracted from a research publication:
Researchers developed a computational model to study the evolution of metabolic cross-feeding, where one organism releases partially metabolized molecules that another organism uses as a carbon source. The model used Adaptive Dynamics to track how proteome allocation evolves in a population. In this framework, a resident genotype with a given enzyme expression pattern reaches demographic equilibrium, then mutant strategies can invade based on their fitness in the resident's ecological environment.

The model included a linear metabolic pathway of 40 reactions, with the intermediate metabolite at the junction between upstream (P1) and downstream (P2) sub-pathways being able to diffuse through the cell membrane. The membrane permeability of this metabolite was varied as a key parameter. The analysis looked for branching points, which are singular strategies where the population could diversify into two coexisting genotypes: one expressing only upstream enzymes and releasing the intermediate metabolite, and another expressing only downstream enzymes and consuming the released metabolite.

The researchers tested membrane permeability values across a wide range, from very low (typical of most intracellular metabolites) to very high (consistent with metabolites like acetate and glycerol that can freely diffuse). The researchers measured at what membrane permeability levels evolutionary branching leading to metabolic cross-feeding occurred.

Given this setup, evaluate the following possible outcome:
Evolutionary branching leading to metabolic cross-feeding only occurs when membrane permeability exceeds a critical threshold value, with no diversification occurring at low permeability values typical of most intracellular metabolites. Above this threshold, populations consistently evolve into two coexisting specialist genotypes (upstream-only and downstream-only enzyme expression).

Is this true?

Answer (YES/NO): NO